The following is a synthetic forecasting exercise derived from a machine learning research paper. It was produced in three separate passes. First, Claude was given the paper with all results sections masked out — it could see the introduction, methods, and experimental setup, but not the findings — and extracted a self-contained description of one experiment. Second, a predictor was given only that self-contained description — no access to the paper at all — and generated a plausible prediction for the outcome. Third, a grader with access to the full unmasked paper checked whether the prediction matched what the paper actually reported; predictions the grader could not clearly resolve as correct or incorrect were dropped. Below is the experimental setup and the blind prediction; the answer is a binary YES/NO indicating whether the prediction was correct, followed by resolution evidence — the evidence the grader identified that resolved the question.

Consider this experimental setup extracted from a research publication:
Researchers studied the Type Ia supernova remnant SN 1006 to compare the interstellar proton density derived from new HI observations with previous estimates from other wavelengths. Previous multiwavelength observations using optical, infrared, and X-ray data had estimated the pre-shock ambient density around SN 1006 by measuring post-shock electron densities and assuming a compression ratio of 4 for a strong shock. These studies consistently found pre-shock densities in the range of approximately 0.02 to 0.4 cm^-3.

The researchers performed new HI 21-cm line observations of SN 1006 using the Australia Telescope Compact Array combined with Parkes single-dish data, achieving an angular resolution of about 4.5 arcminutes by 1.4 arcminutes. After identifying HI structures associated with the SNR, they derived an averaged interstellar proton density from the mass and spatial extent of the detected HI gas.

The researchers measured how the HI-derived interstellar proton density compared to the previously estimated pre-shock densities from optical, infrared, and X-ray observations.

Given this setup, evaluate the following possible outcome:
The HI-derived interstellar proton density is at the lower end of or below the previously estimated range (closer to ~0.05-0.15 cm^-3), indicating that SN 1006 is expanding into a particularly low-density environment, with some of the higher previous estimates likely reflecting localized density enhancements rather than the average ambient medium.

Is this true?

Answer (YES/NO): NO